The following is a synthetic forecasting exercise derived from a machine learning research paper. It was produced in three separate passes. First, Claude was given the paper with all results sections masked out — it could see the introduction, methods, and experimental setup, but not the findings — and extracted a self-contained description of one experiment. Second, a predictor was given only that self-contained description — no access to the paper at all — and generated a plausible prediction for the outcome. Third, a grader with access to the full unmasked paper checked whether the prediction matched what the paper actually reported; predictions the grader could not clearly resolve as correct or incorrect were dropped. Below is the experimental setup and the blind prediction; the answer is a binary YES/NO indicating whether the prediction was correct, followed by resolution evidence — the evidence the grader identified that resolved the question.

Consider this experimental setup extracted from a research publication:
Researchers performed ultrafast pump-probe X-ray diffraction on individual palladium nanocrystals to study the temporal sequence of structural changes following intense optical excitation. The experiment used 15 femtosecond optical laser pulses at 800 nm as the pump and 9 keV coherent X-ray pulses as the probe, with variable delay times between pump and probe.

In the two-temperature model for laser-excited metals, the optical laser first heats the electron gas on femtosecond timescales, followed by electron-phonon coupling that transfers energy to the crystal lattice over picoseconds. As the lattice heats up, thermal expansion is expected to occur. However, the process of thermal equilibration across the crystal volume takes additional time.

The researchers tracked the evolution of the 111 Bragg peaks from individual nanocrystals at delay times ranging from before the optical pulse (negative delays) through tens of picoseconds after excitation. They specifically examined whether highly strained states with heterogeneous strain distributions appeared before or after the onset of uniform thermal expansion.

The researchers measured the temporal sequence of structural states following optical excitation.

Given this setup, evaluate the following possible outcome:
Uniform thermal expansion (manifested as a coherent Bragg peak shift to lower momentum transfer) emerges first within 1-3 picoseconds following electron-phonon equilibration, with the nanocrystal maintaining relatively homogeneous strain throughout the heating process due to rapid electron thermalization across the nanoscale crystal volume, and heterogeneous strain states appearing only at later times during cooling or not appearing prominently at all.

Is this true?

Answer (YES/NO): NO